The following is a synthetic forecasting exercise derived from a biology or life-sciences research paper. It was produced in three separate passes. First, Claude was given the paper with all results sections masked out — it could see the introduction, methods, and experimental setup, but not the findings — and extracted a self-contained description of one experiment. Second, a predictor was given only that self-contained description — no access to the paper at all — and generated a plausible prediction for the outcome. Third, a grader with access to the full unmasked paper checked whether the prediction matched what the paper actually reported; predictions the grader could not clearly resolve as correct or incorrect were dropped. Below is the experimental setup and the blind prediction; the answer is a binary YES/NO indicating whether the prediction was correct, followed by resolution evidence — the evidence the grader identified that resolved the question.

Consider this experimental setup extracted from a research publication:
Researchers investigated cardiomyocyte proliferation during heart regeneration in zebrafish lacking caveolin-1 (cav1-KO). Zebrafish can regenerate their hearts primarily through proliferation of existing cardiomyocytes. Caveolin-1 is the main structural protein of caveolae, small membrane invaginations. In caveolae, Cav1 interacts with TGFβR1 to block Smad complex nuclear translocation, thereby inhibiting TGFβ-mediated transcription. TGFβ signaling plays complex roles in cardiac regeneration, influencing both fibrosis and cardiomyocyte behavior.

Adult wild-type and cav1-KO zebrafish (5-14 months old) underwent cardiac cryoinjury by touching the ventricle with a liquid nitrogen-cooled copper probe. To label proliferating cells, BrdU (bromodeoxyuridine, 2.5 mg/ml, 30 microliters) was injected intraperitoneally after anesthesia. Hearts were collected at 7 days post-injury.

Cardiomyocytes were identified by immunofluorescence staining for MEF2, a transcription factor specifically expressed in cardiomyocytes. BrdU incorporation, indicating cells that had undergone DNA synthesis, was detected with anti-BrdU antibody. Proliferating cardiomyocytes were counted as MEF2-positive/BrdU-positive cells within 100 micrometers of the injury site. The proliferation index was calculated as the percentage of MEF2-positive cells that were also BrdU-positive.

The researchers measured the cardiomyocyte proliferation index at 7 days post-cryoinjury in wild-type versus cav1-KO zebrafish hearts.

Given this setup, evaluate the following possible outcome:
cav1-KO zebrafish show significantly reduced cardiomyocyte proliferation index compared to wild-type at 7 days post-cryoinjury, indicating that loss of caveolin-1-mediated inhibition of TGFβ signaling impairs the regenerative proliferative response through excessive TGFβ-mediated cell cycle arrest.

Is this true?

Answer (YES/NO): NO